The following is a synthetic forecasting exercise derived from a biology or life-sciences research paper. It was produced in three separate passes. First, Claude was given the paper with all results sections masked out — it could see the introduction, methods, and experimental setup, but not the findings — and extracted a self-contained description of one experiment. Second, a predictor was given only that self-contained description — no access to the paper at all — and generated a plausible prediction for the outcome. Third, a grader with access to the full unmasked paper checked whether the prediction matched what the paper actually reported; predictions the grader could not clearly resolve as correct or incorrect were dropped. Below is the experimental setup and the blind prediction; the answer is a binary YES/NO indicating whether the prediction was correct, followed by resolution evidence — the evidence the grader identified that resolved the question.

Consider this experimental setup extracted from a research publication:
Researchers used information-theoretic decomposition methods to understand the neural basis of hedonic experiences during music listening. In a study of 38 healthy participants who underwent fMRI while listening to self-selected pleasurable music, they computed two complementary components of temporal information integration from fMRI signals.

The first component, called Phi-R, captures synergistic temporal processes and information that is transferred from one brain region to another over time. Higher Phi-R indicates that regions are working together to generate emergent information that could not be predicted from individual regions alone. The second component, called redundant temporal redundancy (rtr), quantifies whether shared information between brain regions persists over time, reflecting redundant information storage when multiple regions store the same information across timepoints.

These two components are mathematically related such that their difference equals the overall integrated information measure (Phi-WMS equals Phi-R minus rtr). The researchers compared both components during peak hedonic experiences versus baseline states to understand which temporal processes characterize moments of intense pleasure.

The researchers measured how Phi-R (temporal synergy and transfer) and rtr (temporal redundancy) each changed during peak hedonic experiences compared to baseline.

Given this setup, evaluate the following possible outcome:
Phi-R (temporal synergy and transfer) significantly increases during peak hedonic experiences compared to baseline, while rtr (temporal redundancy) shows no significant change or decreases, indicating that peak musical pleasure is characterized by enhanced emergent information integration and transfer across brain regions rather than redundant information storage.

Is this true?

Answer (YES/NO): NO